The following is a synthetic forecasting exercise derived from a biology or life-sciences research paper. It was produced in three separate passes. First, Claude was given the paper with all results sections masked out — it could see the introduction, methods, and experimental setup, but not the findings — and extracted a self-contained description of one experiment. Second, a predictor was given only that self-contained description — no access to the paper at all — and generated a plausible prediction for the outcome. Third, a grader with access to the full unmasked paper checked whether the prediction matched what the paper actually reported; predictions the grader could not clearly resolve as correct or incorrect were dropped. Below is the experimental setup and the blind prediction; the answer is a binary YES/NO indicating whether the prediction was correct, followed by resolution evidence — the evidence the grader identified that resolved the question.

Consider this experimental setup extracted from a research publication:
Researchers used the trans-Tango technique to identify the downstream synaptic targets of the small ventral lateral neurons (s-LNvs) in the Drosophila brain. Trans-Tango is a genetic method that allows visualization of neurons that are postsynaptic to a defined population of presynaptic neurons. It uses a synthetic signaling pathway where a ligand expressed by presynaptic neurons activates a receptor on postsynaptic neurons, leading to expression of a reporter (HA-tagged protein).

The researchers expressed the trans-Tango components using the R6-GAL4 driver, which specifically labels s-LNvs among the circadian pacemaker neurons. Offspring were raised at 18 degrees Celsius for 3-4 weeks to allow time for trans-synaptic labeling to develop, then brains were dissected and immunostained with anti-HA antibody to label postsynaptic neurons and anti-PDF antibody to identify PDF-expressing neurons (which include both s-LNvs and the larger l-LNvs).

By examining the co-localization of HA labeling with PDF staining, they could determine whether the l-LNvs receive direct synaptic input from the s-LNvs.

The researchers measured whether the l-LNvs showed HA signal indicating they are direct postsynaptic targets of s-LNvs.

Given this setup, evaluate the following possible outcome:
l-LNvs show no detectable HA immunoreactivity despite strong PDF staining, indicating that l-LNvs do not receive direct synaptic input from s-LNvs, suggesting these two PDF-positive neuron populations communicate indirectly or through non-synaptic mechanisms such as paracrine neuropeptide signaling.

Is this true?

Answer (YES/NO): NO